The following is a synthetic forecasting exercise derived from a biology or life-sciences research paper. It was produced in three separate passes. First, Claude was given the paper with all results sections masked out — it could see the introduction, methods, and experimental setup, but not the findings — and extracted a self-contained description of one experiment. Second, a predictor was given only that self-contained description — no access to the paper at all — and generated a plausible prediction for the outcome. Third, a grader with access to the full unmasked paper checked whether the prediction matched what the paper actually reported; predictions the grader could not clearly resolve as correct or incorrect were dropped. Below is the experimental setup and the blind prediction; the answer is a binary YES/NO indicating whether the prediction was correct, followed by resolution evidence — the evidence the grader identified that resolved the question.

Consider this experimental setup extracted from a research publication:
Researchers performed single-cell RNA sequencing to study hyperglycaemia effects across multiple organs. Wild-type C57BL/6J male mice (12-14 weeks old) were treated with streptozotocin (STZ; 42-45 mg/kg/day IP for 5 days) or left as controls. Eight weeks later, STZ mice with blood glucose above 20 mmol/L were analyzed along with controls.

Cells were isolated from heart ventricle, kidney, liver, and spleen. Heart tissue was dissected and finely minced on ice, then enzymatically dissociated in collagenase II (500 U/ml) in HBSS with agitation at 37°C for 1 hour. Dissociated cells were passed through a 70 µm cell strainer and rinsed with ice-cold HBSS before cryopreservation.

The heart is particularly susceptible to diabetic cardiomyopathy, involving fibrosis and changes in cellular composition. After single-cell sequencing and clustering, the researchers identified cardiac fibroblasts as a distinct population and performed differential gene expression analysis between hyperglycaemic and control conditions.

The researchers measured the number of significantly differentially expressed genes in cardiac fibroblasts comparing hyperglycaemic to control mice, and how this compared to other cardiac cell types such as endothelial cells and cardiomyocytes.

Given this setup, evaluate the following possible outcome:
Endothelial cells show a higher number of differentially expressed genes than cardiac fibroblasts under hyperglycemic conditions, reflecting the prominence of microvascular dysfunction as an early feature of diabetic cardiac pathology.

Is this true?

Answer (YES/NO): NO